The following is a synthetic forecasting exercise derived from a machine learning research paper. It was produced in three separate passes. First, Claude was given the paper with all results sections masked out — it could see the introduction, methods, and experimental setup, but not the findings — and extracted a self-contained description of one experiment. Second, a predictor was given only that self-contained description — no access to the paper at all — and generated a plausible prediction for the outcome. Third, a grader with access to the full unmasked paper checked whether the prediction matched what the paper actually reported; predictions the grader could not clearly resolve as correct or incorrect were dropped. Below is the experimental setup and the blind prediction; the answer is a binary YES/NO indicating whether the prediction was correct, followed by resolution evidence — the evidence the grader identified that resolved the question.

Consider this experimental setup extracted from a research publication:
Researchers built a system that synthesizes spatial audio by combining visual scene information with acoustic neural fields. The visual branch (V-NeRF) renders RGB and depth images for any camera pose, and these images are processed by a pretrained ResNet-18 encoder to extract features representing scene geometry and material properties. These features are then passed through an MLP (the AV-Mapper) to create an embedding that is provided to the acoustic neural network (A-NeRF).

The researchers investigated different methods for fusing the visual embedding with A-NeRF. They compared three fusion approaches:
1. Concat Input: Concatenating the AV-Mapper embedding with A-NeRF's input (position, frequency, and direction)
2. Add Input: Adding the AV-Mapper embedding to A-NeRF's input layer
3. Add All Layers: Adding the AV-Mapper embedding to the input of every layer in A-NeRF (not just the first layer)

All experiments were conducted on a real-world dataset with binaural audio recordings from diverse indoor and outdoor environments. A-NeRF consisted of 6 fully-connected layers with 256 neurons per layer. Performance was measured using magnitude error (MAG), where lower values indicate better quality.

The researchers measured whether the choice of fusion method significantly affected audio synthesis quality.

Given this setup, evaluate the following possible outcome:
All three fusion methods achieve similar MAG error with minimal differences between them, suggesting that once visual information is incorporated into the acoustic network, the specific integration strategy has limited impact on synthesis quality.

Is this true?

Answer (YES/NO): YES